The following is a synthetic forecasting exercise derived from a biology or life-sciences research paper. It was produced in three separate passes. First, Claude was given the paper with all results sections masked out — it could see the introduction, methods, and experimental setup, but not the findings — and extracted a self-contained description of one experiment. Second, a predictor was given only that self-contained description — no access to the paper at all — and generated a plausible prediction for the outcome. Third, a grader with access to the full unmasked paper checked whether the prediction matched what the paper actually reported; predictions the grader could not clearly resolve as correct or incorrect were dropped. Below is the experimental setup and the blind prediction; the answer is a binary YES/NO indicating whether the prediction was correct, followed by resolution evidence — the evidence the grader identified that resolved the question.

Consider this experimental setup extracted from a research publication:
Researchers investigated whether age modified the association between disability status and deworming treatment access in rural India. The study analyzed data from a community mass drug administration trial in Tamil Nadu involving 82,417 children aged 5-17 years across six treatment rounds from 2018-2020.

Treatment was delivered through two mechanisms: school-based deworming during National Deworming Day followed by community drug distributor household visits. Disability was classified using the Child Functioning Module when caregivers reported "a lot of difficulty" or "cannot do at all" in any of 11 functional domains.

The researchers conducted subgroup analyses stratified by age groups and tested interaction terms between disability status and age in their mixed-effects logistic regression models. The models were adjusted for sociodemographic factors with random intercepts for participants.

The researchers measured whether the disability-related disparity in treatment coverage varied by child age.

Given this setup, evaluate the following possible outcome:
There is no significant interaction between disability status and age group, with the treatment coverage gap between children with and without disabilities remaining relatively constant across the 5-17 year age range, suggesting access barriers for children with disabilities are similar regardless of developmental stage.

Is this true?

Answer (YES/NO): NO